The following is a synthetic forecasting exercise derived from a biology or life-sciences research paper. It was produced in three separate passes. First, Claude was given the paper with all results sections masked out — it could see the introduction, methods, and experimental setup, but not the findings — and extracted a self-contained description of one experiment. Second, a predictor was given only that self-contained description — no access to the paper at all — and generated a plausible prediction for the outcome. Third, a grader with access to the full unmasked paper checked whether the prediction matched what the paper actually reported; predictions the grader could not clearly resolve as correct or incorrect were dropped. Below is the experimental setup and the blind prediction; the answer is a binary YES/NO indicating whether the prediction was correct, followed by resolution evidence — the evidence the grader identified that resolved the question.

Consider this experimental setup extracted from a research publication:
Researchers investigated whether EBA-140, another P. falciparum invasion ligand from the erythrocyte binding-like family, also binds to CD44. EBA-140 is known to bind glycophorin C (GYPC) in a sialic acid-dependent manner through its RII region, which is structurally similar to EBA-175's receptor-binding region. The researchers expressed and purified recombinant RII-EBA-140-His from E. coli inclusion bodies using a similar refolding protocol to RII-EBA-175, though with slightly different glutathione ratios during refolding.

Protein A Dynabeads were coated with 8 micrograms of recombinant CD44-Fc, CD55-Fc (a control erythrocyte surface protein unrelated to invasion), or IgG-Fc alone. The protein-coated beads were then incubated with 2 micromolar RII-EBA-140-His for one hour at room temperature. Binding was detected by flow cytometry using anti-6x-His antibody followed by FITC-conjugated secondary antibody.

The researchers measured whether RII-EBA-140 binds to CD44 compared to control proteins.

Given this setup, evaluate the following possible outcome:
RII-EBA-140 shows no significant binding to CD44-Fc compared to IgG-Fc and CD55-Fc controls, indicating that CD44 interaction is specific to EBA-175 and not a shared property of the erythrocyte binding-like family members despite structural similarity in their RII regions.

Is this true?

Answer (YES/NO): NO